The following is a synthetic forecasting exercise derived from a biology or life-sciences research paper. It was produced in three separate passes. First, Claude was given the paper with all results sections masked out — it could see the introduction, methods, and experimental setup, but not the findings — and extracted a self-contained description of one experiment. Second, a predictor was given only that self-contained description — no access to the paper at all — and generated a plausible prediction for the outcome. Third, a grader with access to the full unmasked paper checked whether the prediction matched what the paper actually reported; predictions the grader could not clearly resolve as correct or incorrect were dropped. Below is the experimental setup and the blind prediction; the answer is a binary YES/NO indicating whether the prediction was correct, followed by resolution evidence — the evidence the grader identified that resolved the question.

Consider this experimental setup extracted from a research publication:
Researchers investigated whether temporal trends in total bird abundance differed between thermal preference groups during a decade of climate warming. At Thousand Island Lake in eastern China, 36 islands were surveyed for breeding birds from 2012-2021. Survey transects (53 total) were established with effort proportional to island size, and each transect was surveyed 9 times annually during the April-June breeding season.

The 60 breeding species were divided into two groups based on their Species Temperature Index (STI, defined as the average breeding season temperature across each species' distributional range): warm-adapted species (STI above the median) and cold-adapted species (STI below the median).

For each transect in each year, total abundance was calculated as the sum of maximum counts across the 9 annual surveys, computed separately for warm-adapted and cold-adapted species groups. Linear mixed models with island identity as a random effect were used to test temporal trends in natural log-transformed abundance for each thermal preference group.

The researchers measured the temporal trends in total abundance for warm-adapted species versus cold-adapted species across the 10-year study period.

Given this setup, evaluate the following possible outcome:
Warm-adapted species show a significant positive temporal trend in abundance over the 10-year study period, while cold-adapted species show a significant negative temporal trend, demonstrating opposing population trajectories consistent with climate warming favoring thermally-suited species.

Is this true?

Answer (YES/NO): YES